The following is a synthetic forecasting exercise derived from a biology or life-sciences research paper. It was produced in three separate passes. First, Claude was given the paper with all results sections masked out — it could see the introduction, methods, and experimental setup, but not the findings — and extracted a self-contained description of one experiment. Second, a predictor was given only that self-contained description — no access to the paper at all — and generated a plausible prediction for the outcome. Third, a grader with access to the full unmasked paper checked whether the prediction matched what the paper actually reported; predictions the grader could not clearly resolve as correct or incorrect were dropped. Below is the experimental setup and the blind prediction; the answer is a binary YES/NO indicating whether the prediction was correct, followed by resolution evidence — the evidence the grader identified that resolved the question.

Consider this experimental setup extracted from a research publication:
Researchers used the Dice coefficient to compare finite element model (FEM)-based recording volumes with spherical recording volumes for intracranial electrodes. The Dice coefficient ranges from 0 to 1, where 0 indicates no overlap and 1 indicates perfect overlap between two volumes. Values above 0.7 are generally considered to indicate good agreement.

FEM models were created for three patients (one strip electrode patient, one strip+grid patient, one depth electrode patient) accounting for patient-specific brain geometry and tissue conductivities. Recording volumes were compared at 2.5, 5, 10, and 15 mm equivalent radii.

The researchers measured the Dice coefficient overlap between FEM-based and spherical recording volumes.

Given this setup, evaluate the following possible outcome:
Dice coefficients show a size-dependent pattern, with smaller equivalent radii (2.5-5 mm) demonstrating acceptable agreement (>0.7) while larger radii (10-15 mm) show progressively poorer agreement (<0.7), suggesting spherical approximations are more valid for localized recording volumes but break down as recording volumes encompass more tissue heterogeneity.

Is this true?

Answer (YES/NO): NO